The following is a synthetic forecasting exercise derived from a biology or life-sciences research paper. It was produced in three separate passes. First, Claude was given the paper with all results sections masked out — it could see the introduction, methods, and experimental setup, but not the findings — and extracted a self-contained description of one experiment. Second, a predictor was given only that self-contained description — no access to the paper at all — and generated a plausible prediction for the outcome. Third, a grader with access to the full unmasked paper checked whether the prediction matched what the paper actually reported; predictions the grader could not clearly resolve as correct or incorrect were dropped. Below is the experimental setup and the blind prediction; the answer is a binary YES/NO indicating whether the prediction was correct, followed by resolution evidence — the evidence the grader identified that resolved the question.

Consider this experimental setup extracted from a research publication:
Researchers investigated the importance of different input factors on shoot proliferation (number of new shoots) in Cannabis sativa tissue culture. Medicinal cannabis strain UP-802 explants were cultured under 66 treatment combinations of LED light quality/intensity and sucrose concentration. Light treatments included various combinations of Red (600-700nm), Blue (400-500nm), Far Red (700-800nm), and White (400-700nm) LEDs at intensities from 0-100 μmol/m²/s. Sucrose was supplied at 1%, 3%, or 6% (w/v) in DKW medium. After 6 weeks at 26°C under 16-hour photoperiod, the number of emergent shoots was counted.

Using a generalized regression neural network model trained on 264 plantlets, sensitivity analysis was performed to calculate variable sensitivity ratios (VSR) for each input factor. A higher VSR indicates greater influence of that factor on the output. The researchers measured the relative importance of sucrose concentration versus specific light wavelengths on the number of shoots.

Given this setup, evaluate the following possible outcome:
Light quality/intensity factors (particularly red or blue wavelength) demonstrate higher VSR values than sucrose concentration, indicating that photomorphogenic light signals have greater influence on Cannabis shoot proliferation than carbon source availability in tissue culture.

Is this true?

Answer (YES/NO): NO